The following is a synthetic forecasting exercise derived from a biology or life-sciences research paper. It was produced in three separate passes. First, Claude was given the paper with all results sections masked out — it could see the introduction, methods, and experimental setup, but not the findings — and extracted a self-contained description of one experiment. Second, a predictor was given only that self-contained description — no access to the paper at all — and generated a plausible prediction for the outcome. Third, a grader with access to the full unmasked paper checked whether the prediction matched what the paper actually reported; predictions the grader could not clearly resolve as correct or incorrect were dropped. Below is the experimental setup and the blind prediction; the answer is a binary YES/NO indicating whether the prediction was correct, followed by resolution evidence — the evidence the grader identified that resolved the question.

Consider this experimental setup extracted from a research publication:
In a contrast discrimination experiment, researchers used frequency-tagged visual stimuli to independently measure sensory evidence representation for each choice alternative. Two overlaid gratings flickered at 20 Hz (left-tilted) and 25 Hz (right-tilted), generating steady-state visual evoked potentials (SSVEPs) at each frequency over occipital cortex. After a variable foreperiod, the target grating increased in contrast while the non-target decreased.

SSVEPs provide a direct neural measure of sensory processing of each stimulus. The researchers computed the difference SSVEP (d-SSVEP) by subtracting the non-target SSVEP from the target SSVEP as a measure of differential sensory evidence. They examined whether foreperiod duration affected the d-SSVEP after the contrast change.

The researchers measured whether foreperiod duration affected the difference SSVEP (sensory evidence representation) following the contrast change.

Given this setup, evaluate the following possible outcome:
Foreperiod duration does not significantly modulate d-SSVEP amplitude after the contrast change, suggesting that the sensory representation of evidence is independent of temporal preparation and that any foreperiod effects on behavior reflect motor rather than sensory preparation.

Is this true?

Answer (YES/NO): YES